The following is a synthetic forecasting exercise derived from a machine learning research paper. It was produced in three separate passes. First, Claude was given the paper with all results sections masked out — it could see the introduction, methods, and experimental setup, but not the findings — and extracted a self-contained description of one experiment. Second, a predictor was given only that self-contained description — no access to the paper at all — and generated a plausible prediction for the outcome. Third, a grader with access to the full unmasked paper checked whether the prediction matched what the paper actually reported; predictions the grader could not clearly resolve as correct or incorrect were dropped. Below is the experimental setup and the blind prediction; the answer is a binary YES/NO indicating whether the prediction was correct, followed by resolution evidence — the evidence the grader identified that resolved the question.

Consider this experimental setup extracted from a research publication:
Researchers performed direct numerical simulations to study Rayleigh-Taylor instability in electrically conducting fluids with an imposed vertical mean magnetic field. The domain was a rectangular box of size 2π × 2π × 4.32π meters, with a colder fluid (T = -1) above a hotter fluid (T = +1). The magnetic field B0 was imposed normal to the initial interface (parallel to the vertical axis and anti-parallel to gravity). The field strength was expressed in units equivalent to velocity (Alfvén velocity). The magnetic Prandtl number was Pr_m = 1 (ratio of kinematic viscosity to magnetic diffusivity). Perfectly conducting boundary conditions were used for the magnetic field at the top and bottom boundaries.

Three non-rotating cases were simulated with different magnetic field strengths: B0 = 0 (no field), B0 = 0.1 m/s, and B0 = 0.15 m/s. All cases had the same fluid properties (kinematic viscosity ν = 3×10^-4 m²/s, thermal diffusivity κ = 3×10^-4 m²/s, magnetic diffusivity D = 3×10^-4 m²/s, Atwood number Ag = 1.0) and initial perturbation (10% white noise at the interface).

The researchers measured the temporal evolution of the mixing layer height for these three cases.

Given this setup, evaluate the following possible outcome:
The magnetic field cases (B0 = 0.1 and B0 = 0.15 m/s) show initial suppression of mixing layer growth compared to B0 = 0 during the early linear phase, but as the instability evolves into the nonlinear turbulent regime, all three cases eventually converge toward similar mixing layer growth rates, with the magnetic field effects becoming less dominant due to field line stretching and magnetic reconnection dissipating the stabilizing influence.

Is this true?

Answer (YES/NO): NO